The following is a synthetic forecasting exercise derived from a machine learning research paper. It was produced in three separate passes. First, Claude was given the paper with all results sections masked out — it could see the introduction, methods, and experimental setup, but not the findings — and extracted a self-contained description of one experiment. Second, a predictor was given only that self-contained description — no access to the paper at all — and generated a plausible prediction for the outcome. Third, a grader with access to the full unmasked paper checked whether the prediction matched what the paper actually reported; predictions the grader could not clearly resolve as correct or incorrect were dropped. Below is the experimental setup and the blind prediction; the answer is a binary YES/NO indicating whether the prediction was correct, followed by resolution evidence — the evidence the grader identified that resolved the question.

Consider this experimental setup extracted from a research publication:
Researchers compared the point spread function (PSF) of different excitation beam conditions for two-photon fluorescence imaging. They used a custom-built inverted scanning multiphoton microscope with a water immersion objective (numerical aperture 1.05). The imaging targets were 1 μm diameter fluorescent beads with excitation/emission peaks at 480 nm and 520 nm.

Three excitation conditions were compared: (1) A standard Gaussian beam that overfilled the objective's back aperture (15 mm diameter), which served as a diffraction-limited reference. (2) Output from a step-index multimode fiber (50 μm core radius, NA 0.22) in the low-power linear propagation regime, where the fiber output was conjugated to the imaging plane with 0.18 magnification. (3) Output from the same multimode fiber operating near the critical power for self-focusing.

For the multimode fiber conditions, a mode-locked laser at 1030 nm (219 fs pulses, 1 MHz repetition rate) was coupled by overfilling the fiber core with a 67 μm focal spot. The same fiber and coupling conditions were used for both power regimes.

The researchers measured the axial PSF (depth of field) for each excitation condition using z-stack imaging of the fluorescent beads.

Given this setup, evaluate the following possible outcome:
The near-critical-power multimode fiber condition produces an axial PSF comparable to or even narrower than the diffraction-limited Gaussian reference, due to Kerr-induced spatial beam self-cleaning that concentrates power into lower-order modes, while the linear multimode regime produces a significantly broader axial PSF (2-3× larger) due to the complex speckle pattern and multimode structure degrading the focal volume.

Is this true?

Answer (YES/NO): NO